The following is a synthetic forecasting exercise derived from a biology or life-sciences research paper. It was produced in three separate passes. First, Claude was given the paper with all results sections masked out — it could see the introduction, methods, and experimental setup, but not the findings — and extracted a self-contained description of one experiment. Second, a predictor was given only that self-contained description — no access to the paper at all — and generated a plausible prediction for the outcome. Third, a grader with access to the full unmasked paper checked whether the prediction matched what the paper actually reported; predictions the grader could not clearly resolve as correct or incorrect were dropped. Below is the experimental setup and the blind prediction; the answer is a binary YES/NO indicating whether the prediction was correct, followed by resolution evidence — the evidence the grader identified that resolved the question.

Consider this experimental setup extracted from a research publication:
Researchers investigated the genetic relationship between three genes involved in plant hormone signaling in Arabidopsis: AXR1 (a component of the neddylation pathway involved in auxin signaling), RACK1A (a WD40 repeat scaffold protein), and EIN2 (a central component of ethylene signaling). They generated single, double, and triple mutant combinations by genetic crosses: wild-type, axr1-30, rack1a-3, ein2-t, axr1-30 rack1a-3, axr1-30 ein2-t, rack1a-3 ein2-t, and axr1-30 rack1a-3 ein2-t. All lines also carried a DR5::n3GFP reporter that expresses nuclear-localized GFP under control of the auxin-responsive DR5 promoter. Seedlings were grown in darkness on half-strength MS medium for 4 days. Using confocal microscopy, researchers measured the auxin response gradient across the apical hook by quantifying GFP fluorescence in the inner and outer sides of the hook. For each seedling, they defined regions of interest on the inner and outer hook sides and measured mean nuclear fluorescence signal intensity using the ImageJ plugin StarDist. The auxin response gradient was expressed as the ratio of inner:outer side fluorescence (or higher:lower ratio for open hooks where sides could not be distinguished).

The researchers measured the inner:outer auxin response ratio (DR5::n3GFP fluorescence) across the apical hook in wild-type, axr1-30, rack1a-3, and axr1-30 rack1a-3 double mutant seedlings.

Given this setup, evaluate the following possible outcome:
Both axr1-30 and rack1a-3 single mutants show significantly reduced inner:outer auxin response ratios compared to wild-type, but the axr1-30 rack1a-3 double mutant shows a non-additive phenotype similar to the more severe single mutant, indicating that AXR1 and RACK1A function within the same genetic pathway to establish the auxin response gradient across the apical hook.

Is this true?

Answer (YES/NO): NO